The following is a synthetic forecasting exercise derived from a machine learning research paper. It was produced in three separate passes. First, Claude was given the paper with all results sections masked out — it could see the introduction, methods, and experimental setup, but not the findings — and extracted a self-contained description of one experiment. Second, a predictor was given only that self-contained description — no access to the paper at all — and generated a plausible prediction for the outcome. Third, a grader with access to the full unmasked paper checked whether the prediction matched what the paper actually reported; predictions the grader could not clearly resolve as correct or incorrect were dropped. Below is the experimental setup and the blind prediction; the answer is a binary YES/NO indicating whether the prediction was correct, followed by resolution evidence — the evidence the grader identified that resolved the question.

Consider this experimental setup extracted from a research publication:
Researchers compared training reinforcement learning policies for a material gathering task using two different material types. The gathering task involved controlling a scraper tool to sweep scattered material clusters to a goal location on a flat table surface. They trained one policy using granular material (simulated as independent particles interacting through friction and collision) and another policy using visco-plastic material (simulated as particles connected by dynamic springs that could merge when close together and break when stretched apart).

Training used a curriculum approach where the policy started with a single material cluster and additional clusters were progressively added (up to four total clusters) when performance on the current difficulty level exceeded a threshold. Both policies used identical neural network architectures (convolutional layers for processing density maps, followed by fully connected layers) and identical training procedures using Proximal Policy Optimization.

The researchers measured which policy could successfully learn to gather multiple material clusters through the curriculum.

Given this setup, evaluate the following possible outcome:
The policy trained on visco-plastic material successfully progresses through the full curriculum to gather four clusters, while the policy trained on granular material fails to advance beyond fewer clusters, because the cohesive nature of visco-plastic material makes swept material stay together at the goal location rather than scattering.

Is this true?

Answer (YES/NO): YES